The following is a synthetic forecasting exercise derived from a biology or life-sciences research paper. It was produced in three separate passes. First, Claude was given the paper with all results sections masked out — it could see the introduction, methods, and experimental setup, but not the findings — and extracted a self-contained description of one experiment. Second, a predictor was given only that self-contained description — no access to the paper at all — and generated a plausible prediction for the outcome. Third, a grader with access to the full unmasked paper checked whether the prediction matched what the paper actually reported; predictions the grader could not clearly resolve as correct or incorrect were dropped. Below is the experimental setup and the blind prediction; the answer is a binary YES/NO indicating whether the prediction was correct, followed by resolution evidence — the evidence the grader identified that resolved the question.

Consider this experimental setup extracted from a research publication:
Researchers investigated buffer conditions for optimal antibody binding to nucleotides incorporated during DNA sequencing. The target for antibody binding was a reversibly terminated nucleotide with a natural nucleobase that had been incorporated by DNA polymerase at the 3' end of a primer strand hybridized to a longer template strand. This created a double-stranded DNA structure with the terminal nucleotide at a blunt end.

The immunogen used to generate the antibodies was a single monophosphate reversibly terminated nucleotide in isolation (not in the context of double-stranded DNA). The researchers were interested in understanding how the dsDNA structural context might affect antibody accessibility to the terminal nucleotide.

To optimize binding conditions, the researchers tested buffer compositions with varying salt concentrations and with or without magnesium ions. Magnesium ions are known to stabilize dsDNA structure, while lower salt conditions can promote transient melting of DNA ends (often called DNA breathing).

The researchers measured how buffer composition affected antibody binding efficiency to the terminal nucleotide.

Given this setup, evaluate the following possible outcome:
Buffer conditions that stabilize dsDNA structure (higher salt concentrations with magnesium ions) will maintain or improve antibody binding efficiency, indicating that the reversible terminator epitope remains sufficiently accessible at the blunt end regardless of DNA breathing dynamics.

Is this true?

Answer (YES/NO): NO